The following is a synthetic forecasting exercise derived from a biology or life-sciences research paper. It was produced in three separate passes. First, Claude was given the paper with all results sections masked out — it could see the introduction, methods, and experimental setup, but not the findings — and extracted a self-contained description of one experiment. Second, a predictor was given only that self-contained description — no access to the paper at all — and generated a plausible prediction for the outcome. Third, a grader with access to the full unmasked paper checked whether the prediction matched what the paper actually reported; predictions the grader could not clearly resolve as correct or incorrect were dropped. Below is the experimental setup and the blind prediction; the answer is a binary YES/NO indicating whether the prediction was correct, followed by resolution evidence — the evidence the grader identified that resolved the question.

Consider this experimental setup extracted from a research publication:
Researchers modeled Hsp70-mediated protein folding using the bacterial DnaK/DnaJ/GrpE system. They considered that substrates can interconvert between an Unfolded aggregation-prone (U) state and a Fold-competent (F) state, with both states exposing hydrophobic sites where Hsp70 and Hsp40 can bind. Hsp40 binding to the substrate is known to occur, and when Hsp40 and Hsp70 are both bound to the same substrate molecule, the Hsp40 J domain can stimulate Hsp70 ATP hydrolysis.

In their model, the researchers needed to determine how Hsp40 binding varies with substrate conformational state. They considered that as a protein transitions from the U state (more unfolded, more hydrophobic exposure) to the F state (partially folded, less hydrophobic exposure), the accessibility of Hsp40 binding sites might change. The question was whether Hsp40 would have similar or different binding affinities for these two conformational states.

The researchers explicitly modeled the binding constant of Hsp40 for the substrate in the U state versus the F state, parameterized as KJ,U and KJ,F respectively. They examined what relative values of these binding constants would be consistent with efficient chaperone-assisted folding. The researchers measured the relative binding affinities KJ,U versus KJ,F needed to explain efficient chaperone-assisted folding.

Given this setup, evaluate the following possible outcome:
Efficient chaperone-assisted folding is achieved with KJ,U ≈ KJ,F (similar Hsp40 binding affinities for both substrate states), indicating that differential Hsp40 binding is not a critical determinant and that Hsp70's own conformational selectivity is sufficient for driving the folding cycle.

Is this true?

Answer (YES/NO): NO